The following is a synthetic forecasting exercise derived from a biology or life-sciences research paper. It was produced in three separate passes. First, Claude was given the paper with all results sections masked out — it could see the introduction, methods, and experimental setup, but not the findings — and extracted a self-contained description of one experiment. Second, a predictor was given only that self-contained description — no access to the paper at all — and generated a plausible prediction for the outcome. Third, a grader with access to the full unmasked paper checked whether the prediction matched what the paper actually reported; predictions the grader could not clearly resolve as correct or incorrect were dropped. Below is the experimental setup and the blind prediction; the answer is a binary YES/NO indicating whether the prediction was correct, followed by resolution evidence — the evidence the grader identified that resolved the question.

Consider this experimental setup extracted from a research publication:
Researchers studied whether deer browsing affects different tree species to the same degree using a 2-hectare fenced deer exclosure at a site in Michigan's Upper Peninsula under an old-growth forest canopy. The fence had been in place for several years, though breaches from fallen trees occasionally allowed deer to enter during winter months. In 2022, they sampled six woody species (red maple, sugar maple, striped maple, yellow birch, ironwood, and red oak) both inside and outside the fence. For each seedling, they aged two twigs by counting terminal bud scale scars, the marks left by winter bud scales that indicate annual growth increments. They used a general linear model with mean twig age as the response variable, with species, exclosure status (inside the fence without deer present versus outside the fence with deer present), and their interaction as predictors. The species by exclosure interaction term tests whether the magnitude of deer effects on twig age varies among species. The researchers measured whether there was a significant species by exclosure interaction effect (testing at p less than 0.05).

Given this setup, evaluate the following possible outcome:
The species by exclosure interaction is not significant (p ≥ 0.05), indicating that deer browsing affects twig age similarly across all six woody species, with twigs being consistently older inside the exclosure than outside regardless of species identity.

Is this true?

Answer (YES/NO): YES